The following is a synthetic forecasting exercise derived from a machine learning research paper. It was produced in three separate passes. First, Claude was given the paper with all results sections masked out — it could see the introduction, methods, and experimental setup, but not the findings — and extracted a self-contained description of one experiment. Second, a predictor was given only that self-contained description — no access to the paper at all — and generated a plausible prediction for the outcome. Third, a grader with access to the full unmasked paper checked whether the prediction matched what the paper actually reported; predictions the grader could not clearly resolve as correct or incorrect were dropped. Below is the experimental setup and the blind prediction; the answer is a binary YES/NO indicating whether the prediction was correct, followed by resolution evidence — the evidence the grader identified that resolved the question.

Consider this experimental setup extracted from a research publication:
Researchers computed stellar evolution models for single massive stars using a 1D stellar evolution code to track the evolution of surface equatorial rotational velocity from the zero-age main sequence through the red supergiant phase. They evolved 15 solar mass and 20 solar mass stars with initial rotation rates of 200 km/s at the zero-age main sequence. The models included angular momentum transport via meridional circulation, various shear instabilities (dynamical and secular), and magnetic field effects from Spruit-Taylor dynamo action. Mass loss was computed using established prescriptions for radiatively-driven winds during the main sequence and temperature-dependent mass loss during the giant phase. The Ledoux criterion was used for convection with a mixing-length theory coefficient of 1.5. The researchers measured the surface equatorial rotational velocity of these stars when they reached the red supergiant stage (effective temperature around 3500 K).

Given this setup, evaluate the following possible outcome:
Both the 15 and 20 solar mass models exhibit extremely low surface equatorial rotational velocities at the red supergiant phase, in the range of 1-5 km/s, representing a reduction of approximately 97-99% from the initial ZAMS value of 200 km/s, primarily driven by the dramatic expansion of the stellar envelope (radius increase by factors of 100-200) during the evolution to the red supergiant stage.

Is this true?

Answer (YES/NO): NO